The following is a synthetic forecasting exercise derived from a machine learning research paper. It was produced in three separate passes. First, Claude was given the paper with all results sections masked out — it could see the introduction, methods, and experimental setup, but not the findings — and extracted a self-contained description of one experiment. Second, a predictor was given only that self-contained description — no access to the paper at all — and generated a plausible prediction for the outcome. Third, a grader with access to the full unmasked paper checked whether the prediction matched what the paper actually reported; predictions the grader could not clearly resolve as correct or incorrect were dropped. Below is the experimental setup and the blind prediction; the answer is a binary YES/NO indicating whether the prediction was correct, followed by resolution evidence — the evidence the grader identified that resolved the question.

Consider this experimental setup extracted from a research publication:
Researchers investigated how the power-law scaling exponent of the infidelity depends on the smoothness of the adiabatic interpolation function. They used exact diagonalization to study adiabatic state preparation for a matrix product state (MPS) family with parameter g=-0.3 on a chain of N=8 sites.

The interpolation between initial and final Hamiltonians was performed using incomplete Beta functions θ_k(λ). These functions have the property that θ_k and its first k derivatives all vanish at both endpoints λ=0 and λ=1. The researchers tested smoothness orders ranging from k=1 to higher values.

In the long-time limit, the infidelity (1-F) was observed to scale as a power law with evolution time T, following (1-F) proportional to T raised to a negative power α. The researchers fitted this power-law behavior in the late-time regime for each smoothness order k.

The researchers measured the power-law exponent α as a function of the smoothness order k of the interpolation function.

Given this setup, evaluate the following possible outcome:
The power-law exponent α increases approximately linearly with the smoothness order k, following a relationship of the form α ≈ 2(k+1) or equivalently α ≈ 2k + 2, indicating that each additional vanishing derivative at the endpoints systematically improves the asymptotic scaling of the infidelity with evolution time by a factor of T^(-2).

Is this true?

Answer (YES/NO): YES